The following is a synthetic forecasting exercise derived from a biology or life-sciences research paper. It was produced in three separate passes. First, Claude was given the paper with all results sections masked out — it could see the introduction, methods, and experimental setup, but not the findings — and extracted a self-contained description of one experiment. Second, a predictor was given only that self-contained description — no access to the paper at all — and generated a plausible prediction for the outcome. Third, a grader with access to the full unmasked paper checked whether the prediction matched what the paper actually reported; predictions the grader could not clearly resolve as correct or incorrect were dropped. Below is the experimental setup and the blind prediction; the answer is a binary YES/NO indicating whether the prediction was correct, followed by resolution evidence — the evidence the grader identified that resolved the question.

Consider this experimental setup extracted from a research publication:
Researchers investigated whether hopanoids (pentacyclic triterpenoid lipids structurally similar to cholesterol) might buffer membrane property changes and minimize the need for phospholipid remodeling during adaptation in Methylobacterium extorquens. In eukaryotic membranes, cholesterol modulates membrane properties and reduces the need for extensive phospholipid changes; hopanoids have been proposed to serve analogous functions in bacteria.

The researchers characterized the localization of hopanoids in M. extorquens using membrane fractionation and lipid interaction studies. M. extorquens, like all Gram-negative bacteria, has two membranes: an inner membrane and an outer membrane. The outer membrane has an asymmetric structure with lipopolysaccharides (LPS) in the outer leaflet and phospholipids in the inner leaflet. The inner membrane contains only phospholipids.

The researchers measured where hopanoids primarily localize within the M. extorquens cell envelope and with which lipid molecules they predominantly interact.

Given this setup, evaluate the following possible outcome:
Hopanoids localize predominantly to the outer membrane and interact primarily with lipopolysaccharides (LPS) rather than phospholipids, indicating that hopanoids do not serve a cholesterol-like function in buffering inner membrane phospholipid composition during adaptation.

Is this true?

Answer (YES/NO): YES